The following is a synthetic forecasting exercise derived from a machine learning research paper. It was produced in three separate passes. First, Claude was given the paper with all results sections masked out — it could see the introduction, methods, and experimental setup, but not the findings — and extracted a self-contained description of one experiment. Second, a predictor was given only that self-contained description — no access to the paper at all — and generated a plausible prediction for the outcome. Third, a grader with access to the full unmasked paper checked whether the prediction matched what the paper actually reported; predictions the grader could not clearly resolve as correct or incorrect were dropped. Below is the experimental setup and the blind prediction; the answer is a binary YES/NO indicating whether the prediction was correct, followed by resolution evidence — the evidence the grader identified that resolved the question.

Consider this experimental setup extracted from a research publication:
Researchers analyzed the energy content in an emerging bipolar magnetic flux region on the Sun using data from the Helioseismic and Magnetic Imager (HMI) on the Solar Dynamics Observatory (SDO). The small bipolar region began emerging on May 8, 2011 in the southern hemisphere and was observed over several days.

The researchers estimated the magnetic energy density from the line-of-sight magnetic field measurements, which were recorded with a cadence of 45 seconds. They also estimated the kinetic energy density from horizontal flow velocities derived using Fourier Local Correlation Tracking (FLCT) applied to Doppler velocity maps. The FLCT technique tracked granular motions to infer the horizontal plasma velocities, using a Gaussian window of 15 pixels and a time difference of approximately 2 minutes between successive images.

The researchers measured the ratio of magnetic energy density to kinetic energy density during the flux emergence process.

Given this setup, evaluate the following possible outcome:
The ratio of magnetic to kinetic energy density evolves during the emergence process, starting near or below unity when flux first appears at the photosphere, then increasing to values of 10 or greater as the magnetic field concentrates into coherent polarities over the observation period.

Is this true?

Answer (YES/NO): NO